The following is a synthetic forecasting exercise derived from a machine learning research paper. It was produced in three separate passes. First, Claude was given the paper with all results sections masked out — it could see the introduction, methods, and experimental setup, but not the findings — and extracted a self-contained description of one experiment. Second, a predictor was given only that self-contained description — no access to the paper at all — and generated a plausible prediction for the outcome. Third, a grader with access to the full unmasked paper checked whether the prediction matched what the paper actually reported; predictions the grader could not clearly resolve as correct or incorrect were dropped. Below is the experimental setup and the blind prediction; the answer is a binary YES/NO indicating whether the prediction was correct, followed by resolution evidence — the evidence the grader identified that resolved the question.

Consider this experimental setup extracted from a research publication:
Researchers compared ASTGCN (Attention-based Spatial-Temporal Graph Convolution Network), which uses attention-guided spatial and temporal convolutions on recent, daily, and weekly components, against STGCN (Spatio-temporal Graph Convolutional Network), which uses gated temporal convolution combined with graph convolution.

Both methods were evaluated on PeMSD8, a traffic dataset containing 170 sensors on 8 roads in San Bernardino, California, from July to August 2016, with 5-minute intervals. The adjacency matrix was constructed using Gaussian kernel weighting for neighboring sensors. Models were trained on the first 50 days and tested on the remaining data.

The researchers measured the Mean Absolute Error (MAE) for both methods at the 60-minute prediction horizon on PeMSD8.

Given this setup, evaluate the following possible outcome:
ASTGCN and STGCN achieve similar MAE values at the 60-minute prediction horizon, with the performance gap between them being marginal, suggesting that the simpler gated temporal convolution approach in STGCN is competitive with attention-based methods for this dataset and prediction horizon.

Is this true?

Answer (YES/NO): NO